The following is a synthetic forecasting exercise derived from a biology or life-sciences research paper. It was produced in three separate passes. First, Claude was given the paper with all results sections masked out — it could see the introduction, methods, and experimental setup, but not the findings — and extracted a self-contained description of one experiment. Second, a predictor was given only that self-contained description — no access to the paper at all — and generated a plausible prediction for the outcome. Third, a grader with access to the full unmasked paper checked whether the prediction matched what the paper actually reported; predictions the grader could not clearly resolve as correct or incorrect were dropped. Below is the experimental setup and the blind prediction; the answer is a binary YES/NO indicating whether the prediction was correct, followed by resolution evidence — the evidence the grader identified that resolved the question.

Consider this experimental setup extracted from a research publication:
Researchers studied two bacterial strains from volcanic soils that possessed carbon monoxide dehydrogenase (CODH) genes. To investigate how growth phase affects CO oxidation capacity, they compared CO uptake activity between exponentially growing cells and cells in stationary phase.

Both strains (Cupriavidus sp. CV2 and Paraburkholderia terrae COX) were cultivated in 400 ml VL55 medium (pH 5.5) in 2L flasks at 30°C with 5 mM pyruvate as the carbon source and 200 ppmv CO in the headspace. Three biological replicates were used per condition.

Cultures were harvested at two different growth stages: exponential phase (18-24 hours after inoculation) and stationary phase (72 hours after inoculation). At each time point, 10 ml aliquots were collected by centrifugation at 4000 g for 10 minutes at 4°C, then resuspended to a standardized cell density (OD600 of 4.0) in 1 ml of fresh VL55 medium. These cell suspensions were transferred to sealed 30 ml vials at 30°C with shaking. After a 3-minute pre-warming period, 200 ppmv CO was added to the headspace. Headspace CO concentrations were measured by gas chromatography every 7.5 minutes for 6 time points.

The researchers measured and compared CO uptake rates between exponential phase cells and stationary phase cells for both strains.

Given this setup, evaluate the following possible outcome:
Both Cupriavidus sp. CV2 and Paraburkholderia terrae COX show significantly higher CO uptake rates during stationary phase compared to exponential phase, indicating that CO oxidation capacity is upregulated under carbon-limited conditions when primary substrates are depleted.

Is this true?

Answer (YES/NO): YES